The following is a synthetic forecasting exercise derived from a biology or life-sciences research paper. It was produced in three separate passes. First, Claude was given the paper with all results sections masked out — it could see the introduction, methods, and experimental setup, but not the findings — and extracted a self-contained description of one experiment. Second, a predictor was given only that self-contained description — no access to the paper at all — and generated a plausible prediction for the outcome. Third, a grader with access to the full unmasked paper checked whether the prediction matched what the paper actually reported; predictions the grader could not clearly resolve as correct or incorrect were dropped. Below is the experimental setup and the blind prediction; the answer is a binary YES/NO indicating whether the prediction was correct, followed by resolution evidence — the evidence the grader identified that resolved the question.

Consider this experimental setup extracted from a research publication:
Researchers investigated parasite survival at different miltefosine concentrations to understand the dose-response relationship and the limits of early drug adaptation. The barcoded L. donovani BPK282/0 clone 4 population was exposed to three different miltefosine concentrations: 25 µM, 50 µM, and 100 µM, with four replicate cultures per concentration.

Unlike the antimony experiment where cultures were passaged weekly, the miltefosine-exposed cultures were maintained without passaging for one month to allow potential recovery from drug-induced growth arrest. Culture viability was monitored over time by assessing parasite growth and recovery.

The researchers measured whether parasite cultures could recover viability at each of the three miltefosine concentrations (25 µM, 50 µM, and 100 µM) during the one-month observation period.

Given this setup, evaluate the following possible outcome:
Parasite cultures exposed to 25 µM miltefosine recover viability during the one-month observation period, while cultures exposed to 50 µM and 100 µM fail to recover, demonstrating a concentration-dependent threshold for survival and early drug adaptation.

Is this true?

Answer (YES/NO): YES